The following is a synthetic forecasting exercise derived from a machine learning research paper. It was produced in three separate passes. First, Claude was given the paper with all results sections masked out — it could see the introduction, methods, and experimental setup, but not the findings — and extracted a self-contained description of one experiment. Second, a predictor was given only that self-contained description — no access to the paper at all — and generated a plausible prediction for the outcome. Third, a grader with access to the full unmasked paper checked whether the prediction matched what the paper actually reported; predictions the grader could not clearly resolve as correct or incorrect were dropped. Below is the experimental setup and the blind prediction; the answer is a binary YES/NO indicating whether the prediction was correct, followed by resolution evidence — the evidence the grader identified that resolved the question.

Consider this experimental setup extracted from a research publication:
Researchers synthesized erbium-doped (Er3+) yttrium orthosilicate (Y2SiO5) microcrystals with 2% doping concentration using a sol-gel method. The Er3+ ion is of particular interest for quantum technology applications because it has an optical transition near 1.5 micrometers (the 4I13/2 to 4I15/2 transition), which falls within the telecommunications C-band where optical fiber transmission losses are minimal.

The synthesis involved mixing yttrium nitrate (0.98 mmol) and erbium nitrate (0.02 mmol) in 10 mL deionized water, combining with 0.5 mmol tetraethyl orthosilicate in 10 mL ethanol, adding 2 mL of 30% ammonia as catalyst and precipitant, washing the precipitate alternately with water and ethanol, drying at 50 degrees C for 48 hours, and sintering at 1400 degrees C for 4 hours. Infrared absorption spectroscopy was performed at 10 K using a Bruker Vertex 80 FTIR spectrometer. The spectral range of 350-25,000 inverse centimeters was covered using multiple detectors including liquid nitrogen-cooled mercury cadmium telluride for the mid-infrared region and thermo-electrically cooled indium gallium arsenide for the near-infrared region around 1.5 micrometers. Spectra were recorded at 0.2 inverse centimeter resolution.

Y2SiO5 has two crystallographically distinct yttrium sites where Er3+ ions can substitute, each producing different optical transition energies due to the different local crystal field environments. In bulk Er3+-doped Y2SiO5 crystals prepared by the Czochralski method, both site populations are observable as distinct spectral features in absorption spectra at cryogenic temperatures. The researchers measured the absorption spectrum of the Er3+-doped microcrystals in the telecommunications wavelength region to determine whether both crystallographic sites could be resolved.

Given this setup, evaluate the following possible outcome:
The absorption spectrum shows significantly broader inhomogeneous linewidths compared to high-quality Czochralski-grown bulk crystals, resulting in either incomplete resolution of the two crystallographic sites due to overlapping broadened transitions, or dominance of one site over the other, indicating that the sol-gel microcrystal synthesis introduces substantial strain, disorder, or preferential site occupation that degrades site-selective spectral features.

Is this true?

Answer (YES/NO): NO